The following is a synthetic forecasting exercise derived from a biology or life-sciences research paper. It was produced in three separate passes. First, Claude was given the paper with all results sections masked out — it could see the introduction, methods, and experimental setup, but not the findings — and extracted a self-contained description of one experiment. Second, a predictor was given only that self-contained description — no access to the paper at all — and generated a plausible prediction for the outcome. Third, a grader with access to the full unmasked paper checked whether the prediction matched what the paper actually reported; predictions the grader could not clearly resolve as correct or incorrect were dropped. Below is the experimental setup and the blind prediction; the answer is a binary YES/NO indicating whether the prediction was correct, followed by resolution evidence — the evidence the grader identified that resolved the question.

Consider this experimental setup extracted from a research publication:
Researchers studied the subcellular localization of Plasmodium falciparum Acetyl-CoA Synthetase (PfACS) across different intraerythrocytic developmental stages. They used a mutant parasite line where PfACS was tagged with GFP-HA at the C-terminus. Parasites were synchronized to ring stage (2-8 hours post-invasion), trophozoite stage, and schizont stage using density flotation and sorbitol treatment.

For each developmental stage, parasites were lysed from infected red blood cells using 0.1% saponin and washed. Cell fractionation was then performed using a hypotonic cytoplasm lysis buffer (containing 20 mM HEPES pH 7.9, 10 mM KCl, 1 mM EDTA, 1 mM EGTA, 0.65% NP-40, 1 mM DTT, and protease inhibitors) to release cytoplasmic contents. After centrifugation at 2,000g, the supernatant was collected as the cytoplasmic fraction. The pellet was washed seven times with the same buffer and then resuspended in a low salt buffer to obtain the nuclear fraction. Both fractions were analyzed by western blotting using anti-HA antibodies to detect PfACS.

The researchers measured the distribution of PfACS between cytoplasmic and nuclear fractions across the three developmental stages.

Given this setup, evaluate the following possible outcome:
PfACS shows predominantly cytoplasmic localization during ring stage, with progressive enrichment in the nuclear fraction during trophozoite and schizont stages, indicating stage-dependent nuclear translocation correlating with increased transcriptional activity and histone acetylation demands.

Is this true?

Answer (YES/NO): NO